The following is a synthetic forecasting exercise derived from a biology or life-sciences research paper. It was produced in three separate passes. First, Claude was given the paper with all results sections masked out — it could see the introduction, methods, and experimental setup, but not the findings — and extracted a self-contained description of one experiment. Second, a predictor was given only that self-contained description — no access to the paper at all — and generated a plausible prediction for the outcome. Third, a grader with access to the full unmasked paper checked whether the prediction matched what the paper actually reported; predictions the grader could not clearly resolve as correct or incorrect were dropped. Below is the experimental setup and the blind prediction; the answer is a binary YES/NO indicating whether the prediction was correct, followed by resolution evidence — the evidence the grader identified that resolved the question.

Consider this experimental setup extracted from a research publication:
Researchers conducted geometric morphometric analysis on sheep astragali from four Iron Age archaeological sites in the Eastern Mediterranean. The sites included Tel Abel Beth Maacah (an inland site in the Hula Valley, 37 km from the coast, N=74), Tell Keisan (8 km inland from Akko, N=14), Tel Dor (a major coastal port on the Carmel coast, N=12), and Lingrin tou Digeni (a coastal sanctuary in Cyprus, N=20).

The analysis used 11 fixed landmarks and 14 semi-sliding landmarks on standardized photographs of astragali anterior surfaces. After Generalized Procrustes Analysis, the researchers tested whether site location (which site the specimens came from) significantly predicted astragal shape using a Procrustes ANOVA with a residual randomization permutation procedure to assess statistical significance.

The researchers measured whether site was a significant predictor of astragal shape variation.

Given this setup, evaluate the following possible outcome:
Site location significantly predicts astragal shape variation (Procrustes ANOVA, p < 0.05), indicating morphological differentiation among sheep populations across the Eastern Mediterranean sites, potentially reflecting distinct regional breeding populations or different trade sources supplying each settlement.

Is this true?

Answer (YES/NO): YES